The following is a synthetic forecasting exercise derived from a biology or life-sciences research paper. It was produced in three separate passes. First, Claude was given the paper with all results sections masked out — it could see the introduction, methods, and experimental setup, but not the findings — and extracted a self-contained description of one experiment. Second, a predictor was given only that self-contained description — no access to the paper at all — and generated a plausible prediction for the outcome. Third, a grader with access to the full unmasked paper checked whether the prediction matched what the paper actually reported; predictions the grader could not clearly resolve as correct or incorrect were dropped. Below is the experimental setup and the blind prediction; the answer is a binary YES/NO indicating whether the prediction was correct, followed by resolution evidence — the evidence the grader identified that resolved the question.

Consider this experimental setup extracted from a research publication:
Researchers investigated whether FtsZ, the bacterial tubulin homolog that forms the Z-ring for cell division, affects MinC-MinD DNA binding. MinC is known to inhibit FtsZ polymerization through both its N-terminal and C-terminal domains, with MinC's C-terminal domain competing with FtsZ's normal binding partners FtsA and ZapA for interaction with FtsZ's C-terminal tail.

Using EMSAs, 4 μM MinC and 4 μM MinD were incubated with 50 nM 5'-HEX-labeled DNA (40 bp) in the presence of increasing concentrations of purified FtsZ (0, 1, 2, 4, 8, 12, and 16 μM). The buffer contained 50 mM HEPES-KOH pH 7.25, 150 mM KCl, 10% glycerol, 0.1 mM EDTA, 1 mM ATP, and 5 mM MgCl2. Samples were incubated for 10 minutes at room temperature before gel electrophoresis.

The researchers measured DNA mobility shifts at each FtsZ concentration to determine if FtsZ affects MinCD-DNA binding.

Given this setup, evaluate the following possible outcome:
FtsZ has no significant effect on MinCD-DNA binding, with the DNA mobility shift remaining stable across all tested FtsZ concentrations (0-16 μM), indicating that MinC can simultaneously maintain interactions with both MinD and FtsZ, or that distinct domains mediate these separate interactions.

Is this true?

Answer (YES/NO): NO